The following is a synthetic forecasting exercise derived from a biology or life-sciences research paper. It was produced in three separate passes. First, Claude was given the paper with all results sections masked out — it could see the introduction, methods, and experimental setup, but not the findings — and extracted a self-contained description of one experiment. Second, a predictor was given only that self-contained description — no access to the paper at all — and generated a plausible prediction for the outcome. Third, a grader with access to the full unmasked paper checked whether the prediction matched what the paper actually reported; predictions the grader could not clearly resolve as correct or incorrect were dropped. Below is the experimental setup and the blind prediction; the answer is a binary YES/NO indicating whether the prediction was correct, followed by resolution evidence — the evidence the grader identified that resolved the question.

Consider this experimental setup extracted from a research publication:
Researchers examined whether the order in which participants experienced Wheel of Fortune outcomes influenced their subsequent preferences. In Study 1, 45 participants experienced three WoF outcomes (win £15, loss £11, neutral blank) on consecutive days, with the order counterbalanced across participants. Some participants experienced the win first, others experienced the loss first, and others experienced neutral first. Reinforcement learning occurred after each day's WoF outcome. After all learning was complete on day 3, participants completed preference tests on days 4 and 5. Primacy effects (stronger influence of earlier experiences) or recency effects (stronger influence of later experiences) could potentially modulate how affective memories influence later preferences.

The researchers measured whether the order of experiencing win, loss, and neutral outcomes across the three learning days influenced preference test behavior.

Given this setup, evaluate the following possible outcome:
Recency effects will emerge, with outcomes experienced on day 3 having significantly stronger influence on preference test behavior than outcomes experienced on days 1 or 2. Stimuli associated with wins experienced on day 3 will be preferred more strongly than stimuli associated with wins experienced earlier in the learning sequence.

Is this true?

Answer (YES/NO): NO